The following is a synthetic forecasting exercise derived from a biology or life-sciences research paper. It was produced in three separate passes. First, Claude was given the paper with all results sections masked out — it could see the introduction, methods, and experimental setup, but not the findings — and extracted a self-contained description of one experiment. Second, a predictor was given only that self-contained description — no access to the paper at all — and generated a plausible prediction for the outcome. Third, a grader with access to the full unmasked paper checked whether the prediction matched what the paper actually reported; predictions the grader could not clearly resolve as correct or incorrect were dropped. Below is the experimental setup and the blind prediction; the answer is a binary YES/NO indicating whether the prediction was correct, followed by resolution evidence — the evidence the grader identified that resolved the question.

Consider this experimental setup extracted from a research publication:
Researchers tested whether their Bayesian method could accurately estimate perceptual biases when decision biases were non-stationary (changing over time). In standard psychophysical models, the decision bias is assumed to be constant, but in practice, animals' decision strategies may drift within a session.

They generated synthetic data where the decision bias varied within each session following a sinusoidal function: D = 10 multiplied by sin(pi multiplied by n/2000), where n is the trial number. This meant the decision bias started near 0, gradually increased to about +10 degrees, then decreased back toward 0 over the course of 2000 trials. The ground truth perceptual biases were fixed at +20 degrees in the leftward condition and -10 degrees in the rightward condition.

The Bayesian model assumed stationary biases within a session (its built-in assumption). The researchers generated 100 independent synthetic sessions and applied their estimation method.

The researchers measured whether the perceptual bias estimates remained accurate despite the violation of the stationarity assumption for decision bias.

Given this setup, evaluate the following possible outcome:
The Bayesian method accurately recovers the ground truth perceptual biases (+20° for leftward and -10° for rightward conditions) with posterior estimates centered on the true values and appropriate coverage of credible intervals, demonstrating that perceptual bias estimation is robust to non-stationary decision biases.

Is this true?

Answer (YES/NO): YES